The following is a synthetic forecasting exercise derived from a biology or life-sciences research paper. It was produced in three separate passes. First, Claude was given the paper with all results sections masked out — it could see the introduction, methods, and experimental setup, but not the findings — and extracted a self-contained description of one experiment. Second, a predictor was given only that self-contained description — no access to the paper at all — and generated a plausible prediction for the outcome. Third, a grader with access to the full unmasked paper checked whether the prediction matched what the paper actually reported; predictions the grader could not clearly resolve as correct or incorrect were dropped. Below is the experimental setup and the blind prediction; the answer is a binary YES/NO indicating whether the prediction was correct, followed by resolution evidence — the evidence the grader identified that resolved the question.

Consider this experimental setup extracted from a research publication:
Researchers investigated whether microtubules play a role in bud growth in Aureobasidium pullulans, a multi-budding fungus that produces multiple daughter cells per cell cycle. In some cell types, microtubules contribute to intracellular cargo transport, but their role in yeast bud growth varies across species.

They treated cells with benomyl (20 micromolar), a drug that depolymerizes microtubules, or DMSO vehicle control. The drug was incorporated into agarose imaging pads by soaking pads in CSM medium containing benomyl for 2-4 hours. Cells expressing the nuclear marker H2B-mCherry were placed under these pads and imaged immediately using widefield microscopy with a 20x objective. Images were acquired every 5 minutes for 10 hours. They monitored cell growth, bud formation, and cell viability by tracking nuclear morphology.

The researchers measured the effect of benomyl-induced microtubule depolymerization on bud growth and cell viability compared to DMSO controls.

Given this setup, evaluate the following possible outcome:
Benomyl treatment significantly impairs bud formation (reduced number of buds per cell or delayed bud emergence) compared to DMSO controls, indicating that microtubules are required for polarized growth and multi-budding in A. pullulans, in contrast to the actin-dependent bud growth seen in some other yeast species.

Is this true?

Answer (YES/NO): NO